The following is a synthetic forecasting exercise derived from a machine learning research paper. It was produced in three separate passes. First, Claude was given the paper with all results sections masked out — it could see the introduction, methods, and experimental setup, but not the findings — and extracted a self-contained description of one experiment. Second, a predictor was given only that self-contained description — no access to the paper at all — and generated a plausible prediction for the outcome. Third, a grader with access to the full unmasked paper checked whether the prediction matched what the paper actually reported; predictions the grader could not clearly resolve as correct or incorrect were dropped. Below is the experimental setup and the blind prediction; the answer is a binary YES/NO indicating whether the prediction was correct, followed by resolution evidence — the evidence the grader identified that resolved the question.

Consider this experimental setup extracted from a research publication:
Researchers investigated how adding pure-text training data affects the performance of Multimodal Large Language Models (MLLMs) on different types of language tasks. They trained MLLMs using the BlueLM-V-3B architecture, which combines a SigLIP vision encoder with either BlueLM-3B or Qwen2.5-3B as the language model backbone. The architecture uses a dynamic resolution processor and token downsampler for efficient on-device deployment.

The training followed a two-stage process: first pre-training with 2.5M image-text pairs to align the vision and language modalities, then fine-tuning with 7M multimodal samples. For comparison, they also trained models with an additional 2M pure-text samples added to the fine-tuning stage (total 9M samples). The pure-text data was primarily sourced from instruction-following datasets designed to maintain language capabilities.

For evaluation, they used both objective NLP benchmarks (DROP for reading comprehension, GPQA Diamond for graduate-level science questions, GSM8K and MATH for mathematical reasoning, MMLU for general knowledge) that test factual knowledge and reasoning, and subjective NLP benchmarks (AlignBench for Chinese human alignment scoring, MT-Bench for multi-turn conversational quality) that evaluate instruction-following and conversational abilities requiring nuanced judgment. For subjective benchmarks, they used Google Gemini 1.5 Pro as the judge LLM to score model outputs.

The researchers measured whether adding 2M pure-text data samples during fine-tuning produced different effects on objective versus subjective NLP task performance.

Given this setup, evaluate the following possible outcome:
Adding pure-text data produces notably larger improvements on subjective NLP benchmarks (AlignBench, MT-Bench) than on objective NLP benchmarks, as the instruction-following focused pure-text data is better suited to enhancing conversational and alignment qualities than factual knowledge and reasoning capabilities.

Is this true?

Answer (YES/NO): NO